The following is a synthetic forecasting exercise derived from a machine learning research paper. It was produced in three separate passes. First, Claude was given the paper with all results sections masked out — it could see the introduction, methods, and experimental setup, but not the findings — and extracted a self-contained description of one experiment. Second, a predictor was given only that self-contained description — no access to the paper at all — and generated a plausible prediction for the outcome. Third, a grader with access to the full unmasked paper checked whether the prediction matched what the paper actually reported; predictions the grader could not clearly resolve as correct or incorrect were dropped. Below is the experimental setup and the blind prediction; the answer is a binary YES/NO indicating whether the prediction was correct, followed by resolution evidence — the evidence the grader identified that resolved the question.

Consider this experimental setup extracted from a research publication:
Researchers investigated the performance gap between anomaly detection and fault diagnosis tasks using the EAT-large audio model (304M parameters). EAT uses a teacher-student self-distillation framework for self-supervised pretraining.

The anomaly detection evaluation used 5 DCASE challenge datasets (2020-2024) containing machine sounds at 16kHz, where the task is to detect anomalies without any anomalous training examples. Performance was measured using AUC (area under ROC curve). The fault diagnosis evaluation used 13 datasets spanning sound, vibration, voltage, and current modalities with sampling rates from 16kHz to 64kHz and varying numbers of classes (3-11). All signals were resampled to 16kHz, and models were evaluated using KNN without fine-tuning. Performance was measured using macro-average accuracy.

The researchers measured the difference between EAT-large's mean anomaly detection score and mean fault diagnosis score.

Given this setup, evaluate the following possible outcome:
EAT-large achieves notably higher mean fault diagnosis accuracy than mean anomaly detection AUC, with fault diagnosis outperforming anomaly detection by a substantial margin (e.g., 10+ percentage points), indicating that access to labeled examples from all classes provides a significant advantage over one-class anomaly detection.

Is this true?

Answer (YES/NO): NO